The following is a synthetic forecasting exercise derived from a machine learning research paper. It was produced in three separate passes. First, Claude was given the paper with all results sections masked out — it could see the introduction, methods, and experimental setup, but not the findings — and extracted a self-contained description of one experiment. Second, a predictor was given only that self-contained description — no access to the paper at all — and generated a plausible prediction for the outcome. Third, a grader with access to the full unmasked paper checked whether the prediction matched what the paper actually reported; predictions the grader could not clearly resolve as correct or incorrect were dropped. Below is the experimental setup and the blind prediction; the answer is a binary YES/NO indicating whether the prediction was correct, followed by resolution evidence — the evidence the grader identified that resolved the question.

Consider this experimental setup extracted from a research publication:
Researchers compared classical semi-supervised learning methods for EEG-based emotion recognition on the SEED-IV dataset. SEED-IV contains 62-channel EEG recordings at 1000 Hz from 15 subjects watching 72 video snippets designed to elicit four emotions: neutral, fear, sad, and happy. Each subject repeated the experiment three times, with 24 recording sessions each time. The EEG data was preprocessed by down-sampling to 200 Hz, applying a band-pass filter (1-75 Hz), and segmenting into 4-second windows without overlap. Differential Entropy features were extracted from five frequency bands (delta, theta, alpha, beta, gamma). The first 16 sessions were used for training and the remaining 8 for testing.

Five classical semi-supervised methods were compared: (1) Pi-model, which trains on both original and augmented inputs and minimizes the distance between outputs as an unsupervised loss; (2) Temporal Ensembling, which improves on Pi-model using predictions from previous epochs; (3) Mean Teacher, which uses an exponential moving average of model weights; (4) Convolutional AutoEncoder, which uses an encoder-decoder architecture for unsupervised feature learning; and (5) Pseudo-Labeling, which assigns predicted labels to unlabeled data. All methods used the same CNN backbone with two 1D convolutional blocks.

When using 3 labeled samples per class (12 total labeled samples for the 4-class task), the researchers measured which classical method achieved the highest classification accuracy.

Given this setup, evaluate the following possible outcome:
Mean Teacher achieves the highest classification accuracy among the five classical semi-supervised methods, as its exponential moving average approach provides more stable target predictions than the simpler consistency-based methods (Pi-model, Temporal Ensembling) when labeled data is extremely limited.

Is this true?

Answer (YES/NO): NO